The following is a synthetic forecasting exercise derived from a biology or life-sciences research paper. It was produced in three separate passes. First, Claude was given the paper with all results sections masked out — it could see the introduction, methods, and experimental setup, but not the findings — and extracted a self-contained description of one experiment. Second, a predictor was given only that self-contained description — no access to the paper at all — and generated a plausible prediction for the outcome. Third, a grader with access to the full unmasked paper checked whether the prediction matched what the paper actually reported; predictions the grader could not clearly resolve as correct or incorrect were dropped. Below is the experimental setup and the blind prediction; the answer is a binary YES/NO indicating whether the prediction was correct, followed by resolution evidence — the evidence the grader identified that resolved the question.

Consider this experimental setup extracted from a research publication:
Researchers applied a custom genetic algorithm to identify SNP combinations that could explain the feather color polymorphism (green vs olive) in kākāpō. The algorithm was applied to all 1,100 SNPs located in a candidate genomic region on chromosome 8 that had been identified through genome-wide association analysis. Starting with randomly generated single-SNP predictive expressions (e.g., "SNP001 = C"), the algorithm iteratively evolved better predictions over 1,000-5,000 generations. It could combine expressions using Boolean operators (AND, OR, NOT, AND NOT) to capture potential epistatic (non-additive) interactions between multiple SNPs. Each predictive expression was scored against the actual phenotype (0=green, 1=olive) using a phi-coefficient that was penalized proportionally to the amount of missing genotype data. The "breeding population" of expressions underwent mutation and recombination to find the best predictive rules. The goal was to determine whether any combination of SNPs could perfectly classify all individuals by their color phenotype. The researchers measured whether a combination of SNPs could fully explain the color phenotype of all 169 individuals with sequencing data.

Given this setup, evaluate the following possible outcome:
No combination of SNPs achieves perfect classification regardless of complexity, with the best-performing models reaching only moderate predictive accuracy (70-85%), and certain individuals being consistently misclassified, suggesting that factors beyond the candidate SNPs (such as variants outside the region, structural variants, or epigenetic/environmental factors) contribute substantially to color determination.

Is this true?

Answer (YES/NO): NO